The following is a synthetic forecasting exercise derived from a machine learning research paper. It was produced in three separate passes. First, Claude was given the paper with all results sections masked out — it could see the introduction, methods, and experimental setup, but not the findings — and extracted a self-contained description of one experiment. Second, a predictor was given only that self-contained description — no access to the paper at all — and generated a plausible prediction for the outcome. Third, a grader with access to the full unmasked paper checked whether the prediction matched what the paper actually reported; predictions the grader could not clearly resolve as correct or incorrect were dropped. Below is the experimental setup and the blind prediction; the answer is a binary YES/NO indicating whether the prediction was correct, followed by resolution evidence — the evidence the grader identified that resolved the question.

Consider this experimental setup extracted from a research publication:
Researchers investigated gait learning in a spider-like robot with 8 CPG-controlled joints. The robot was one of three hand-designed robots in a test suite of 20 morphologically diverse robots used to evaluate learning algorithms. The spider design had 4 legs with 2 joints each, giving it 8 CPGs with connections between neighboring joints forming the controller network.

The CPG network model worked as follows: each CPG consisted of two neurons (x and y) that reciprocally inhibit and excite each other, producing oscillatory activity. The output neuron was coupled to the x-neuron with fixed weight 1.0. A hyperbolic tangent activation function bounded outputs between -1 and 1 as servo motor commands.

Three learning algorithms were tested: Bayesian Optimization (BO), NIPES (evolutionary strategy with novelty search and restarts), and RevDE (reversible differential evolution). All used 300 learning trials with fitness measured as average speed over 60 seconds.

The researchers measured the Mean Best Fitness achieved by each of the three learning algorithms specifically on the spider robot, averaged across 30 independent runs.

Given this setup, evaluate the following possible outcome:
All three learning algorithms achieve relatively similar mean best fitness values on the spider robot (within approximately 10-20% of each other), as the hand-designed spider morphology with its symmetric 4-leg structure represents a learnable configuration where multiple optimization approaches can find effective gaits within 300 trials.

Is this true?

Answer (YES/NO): YES